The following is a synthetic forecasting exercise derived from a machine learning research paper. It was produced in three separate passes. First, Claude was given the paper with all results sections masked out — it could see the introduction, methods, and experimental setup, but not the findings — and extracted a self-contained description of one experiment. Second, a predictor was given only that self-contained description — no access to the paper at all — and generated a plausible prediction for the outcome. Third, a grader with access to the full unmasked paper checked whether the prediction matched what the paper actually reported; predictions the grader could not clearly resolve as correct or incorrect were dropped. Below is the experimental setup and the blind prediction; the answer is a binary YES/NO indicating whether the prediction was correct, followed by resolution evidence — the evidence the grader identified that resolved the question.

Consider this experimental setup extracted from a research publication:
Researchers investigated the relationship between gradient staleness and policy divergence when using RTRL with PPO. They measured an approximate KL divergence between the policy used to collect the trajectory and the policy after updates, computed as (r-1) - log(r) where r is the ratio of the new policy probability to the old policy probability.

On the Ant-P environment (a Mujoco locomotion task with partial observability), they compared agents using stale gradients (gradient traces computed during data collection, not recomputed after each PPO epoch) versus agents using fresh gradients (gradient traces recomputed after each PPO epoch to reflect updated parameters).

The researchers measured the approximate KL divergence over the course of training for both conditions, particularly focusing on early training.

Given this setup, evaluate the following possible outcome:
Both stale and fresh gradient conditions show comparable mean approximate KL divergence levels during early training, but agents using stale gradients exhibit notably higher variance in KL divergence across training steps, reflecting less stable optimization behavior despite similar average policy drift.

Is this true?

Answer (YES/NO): NO